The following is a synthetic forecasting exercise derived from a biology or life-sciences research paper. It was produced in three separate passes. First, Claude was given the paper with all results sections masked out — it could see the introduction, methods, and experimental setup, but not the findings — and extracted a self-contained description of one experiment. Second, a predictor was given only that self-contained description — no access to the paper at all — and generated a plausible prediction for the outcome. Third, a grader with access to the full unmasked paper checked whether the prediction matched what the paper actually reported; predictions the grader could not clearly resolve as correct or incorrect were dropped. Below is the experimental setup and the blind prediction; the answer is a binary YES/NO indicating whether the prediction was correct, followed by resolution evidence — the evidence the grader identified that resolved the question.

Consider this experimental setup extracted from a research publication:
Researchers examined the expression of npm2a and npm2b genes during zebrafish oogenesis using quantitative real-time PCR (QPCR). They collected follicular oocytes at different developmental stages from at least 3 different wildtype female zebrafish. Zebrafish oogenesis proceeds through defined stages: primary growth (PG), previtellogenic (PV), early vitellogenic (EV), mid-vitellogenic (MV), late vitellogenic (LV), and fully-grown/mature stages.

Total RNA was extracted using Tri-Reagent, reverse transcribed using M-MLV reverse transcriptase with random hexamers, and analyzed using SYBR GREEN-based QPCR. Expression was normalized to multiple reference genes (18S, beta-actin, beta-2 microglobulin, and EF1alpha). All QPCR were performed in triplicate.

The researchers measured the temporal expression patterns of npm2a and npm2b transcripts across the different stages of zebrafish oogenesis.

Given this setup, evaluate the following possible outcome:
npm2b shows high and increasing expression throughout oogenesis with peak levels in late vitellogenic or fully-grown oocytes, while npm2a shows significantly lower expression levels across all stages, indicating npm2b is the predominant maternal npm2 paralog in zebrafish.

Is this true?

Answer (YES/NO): NO